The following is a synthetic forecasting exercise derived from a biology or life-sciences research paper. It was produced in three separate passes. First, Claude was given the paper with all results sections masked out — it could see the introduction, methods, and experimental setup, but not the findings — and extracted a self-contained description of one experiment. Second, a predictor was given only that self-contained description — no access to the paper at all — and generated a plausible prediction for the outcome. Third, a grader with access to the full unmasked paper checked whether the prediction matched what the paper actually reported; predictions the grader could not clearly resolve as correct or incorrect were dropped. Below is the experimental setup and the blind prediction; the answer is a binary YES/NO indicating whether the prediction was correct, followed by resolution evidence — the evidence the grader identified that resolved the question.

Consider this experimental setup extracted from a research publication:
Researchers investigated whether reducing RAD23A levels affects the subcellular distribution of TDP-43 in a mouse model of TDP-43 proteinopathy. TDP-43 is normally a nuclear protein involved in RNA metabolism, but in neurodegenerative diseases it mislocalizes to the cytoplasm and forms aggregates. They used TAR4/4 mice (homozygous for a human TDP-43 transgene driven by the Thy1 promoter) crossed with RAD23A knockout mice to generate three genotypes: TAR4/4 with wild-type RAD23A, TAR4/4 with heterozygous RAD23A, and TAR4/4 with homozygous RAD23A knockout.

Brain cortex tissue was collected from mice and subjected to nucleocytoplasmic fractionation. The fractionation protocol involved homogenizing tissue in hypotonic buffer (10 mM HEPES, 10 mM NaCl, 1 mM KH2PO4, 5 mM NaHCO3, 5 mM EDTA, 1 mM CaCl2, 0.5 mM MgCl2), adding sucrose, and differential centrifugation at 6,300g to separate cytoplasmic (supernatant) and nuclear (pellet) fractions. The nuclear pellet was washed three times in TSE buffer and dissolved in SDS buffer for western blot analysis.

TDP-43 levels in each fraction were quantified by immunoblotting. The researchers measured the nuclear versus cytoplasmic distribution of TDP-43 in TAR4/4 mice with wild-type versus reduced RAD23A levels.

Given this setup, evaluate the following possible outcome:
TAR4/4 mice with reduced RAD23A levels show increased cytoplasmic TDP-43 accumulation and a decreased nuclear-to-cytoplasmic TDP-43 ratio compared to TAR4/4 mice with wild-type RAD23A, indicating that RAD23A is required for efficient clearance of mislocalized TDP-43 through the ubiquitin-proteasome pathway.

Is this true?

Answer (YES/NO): NO